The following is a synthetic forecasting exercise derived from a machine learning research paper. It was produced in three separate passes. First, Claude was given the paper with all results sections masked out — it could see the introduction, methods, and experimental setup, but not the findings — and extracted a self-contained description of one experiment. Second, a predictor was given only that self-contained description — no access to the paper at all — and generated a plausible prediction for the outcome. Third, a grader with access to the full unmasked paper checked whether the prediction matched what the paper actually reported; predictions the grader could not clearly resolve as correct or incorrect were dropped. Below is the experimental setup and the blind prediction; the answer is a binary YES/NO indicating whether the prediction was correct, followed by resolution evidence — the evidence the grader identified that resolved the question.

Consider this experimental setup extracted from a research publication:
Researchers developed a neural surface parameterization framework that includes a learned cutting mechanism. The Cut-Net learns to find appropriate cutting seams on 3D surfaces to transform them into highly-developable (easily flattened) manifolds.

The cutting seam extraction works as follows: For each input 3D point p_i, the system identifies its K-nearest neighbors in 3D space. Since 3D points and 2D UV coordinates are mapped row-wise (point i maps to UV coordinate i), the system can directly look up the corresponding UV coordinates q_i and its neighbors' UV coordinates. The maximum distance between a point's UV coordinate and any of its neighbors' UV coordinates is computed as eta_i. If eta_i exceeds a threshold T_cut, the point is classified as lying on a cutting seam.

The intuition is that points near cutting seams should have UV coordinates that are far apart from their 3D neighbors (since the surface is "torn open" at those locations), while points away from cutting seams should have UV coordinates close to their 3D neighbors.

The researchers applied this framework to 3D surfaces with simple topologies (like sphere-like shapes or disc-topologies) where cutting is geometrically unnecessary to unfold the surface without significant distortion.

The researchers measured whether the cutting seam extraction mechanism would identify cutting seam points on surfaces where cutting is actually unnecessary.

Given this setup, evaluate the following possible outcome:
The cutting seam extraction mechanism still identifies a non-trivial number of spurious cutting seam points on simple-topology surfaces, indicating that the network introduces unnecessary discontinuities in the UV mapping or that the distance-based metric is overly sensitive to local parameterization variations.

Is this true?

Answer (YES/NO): NO